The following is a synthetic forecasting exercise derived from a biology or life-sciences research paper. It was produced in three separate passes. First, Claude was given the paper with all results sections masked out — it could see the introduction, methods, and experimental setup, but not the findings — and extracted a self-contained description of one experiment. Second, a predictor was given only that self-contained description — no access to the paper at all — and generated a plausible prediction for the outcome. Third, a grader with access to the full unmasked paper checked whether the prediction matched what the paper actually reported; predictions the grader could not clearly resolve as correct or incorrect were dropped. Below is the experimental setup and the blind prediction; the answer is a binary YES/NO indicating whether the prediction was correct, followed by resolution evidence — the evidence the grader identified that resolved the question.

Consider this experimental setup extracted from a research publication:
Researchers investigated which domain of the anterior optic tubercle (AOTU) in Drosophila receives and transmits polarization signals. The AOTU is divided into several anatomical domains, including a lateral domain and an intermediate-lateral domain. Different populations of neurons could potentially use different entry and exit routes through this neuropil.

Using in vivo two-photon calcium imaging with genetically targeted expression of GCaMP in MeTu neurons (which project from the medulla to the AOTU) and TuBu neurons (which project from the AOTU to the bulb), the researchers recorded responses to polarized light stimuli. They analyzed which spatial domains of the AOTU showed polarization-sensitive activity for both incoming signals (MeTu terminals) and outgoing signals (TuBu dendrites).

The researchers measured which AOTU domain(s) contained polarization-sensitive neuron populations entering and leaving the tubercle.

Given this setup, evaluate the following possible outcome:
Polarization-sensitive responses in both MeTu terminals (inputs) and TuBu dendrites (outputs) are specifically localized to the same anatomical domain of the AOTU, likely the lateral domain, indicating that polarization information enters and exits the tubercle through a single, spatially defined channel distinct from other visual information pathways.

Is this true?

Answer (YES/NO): NO